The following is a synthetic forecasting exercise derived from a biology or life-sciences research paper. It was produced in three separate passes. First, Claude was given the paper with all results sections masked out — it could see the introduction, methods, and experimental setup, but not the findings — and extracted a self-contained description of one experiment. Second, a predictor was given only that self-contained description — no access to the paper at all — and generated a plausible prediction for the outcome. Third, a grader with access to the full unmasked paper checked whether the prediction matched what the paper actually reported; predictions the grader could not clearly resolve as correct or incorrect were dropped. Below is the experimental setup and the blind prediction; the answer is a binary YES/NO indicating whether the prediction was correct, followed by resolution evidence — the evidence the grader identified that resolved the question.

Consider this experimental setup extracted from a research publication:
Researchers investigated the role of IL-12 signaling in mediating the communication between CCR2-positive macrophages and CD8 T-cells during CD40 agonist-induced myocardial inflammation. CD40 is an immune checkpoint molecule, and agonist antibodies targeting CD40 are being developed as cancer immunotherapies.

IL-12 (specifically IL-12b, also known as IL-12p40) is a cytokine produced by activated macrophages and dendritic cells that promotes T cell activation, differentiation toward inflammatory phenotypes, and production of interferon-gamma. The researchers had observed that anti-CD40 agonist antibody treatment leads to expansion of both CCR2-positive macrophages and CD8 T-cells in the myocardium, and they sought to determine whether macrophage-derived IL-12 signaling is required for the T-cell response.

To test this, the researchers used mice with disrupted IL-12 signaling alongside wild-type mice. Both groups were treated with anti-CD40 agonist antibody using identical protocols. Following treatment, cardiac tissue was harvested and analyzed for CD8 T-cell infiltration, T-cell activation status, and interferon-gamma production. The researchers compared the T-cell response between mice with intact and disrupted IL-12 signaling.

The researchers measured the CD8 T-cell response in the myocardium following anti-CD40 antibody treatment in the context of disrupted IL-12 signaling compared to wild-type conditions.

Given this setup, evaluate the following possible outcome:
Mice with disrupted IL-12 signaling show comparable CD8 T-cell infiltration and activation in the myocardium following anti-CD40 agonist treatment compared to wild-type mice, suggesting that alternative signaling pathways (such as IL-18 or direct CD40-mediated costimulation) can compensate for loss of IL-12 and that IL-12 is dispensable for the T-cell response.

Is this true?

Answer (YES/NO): NO